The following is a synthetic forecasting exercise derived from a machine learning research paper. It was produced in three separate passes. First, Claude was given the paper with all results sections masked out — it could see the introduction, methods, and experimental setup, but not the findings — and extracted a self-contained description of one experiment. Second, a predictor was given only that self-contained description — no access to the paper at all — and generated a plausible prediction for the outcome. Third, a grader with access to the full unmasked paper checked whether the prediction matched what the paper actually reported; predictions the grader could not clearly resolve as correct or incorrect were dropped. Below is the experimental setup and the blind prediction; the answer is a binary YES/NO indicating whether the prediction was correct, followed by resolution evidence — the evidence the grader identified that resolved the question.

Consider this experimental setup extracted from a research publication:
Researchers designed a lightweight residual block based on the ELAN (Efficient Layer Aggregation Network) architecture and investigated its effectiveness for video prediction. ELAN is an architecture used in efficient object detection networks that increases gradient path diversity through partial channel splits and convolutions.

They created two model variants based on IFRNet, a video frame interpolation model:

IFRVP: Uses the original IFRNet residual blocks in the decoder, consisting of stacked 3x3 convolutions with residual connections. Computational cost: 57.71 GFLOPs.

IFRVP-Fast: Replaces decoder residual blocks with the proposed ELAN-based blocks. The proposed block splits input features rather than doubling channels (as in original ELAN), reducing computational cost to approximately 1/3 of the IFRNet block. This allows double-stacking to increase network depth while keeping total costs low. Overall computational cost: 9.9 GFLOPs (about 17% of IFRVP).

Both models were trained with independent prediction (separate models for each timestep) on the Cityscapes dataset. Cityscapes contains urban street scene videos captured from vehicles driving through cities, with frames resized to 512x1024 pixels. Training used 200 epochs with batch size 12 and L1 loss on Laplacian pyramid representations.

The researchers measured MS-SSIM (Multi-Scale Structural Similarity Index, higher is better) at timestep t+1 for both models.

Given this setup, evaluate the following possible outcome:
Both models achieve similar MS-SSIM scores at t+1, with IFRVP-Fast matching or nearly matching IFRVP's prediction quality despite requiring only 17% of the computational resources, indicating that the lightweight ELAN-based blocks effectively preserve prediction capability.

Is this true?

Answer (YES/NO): NO